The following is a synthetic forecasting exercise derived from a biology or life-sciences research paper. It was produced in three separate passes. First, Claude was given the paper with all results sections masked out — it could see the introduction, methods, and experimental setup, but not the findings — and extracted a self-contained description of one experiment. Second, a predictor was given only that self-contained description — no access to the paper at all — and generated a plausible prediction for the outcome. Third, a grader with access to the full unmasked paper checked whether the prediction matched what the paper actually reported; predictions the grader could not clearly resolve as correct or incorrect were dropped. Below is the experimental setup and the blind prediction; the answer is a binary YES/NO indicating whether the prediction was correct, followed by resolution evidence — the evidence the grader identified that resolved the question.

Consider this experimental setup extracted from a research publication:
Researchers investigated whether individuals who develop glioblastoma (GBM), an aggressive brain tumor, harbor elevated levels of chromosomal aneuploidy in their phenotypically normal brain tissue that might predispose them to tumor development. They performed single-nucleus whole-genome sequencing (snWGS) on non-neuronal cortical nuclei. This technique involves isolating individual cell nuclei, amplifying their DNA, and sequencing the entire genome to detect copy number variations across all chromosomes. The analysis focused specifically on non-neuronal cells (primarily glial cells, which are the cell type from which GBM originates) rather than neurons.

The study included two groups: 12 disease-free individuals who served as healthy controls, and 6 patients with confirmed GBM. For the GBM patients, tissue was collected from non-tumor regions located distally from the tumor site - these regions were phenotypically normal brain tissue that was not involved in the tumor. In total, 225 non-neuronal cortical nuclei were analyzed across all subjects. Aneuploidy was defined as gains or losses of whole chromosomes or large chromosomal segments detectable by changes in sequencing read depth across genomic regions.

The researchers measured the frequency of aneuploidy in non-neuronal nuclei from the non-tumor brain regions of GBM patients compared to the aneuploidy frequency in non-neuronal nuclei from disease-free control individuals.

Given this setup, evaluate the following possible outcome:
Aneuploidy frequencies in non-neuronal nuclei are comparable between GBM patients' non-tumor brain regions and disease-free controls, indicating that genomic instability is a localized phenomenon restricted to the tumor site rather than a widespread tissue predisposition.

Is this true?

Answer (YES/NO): YES